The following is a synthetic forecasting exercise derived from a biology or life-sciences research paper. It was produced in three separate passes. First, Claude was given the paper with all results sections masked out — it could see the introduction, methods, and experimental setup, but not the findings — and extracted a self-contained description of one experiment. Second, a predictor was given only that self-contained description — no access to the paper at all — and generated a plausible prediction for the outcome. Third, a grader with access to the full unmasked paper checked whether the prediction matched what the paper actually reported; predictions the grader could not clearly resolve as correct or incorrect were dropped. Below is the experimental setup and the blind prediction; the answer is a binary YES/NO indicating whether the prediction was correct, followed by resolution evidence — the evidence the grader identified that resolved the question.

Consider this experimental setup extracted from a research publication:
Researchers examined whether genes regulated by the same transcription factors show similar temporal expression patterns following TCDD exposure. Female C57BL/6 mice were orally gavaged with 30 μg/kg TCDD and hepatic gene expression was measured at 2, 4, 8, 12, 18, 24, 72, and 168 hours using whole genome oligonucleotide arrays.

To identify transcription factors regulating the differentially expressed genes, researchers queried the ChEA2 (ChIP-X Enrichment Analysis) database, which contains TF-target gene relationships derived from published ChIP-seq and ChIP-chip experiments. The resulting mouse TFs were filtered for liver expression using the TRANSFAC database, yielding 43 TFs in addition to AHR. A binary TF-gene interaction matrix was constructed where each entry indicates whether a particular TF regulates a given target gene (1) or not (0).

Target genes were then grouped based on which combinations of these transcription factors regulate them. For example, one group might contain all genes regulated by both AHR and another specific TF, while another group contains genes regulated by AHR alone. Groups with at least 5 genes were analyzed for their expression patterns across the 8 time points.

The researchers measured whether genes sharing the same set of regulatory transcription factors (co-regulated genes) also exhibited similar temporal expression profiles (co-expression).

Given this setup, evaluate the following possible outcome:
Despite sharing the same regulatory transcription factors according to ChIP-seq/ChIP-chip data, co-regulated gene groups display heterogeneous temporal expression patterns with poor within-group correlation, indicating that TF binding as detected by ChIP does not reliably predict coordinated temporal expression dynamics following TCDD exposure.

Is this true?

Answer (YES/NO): NO